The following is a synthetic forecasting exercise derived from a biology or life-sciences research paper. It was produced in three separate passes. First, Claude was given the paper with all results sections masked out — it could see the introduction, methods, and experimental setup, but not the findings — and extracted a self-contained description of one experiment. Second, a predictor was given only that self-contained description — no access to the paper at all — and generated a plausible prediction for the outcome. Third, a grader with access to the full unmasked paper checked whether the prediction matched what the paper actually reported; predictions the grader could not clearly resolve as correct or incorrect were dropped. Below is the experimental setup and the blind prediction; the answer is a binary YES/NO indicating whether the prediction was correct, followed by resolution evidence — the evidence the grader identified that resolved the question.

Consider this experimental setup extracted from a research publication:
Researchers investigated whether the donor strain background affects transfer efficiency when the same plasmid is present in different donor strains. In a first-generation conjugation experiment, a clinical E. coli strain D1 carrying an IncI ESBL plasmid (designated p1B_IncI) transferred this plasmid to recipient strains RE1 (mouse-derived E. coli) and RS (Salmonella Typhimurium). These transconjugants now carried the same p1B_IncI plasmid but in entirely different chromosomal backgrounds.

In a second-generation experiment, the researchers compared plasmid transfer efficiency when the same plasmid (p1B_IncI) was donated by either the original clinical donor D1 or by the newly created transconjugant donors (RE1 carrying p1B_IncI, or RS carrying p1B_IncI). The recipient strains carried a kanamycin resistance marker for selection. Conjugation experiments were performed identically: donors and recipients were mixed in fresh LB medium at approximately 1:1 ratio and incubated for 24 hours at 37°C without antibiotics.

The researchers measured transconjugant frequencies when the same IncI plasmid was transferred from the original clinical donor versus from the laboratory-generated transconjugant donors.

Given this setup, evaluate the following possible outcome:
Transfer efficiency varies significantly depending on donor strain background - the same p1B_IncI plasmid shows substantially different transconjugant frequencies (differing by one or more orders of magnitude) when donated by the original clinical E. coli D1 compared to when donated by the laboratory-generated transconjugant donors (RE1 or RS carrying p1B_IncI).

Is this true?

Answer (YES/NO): YES